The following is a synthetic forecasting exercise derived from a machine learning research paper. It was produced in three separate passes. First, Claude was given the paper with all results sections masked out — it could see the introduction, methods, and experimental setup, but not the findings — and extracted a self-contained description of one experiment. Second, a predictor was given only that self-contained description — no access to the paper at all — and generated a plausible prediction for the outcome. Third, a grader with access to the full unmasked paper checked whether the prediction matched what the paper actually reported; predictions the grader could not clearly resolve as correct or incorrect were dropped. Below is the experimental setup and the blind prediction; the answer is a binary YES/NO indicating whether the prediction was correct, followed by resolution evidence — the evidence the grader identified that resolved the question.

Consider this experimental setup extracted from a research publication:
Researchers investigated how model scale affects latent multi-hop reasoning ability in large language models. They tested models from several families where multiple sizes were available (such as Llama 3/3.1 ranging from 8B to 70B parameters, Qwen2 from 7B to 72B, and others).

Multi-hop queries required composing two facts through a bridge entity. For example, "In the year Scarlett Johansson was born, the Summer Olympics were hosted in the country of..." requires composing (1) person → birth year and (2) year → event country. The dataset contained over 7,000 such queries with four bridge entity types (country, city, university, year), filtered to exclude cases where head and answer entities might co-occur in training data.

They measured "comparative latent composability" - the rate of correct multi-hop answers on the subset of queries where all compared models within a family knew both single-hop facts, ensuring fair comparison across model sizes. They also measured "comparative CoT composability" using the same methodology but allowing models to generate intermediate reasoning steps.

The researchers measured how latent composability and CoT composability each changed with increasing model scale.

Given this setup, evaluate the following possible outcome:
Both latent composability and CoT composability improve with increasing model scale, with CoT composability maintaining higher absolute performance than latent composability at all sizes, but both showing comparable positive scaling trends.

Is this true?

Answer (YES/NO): NO